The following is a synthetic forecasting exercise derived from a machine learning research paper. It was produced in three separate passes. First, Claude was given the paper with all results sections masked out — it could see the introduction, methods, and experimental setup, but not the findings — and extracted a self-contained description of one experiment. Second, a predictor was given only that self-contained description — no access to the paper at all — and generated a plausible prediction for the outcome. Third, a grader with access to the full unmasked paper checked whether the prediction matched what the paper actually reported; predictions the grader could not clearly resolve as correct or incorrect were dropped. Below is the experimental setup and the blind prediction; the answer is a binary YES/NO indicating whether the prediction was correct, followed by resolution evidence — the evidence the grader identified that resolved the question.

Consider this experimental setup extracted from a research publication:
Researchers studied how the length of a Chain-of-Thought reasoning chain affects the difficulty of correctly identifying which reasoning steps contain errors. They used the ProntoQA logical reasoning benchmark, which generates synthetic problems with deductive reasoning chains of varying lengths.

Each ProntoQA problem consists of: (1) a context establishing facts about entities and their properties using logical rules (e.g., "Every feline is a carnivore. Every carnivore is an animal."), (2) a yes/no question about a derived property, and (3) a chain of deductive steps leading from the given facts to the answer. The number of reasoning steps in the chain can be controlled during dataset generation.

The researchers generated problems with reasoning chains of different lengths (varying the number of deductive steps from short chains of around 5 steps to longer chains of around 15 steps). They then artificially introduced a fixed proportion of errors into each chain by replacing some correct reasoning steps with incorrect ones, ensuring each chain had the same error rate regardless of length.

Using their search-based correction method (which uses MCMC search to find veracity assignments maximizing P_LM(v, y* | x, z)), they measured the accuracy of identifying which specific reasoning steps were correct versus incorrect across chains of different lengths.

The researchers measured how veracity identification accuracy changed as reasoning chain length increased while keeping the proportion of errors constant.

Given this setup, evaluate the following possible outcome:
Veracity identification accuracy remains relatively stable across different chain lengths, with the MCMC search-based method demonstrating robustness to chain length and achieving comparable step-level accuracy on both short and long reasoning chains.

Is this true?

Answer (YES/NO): YES